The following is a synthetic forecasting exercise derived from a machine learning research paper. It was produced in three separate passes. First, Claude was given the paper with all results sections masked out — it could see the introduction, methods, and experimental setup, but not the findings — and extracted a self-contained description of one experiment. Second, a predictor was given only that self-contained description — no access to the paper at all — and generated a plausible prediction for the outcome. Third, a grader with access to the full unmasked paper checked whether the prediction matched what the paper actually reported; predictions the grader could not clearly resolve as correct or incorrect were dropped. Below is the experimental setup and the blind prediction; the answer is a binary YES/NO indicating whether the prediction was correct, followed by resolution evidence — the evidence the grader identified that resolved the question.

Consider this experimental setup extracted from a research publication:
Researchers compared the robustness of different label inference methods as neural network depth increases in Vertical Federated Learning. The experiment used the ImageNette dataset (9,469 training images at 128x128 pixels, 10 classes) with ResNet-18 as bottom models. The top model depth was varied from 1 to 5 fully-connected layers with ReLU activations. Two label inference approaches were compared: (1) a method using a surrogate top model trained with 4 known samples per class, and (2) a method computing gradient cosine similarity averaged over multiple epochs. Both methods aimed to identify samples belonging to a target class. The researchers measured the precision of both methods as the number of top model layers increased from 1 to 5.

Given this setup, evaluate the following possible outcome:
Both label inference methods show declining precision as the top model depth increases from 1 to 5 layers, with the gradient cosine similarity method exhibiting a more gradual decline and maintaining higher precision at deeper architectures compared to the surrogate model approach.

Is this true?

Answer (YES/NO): NO